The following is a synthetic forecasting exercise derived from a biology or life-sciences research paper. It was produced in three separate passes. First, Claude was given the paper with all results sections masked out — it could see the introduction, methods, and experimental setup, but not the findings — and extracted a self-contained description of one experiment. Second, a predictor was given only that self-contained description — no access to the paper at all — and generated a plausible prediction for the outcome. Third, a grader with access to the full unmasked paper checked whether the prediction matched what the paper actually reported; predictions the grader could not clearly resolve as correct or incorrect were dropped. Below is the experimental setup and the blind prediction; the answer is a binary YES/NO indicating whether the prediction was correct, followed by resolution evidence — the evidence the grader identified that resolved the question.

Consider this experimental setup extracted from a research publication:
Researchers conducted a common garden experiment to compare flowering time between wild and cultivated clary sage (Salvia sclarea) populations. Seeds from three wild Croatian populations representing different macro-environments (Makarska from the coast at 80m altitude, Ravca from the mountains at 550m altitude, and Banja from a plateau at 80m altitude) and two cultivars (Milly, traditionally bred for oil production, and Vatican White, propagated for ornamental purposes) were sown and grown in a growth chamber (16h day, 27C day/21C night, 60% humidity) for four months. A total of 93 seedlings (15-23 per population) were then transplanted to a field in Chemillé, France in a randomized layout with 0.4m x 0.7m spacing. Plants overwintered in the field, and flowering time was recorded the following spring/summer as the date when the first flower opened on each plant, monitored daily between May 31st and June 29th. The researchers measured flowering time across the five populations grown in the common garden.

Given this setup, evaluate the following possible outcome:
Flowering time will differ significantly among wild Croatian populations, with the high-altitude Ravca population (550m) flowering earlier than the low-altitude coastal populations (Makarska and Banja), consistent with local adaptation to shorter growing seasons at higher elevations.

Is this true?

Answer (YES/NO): NO